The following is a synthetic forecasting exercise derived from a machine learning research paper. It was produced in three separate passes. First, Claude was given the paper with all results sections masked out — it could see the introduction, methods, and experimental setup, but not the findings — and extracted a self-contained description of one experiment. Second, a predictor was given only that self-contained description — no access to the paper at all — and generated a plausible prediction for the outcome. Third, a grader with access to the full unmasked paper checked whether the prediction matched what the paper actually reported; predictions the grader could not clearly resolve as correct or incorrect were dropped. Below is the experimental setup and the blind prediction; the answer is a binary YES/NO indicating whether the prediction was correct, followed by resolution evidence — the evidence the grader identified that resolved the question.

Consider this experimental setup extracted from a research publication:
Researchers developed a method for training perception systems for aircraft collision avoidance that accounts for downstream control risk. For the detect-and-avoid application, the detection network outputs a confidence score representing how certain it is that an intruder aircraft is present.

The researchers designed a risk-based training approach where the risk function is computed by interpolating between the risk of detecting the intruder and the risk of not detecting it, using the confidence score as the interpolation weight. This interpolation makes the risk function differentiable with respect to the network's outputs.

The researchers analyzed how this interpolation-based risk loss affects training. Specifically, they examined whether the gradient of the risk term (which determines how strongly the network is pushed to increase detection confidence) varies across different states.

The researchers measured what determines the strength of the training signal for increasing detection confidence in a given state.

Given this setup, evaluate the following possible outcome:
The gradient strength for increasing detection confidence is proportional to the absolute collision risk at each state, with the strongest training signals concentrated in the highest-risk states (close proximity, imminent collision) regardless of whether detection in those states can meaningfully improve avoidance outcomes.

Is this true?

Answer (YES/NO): NO